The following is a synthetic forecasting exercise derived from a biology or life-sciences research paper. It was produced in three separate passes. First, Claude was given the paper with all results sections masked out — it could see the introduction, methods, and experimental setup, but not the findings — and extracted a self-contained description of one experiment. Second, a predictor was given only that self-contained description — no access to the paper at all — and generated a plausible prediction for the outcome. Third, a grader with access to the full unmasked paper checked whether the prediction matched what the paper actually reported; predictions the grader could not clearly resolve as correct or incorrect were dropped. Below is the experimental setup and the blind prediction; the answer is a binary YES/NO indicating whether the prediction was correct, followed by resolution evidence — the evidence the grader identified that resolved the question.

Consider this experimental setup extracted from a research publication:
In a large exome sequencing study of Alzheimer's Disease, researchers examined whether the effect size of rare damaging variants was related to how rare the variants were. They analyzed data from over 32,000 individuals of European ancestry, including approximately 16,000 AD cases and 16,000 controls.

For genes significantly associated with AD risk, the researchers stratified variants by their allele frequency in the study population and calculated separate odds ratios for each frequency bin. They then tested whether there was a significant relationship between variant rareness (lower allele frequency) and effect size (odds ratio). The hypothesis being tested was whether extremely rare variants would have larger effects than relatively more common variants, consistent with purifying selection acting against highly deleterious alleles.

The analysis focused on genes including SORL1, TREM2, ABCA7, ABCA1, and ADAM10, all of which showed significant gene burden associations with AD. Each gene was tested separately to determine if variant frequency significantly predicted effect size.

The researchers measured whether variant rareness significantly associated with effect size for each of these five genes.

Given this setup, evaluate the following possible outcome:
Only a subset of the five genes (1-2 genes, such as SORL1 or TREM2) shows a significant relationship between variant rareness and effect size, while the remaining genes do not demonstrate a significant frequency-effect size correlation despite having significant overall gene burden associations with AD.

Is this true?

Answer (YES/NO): YES